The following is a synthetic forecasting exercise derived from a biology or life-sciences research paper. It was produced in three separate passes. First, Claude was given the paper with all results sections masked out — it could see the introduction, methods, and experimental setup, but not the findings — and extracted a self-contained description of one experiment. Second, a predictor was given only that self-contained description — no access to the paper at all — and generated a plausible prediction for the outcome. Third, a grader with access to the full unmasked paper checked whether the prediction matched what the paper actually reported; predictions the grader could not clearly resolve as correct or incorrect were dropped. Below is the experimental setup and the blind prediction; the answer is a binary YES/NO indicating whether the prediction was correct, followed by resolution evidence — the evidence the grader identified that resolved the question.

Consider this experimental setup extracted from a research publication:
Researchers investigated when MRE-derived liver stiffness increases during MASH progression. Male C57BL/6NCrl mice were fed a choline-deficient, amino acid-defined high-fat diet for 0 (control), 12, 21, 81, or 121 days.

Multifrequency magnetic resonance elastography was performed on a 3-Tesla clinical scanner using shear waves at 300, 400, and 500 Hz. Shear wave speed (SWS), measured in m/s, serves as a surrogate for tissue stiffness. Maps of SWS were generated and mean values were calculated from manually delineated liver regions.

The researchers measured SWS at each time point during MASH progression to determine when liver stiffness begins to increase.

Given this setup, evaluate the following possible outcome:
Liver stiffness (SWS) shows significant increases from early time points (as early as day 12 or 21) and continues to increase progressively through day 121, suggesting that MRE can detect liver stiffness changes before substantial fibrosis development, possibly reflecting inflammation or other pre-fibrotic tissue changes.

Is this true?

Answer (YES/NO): NO